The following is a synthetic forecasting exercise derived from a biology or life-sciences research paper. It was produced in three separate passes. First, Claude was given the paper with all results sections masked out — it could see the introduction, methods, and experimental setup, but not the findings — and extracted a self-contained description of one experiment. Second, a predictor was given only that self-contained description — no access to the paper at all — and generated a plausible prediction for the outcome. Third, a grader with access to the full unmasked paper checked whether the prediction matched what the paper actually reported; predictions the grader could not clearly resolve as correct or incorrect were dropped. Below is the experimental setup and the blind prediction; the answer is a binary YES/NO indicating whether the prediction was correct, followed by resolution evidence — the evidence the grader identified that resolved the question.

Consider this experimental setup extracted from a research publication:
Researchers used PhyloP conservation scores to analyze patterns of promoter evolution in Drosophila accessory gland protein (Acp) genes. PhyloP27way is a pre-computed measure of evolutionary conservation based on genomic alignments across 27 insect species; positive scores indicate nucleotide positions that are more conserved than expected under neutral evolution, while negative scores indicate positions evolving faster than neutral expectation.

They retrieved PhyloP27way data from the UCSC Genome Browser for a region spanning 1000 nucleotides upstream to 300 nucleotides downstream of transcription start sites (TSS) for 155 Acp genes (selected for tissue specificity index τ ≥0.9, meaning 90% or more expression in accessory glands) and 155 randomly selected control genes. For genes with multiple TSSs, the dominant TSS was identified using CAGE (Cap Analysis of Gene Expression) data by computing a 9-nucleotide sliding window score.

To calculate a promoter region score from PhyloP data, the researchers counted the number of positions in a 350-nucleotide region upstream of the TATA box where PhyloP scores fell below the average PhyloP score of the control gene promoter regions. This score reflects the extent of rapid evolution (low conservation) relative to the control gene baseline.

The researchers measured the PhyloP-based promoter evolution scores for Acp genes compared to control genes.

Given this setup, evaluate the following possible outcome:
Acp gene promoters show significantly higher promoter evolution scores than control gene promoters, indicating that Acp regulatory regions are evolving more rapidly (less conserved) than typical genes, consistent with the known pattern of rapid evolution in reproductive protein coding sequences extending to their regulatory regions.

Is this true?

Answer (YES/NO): YES